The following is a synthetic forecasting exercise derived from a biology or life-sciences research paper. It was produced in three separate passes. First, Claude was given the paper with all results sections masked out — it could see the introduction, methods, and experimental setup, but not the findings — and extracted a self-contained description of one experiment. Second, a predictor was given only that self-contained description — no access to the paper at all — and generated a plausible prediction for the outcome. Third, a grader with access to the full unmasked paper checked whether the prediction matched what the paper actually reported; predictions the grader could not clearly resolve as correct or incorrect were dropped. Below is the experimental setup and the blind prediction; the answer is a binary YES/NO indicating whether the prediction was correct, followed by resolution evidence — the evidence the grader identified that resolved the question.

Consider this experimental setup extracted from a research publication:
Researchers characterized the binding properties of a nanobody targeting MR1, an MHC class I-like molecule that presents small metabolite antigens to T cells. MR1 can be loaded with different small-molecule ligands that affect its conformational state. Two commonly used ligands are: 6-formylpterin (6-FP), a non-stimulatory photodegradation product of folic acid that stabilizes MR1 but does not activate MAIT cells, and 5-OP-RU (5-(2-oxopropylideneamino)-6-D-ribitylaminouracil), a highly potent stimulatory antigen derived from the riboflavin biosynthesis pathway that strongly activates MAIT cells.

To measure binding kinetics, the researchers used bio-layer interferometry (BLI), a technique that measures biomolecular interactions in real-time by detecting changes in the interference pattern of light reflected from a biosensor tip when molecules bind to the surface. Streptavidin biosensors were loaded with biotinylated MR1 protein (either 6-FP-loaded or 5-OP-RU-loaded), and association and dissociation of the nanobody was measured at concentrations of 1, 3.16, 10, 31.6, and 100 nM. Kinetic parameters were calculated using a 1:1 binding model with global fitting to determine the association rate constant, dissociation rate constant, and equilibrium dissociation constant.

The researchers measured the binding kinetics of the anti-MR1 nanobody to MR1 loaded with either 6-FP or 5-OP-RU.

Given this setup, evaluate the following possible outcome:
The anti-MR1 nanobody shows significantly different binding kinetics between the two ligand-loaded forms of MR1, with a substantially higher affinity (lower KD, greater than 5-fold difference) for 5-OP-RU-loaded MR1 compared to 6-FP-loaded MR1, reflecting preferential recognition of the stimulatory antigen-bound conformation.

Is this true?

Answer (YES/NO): NO